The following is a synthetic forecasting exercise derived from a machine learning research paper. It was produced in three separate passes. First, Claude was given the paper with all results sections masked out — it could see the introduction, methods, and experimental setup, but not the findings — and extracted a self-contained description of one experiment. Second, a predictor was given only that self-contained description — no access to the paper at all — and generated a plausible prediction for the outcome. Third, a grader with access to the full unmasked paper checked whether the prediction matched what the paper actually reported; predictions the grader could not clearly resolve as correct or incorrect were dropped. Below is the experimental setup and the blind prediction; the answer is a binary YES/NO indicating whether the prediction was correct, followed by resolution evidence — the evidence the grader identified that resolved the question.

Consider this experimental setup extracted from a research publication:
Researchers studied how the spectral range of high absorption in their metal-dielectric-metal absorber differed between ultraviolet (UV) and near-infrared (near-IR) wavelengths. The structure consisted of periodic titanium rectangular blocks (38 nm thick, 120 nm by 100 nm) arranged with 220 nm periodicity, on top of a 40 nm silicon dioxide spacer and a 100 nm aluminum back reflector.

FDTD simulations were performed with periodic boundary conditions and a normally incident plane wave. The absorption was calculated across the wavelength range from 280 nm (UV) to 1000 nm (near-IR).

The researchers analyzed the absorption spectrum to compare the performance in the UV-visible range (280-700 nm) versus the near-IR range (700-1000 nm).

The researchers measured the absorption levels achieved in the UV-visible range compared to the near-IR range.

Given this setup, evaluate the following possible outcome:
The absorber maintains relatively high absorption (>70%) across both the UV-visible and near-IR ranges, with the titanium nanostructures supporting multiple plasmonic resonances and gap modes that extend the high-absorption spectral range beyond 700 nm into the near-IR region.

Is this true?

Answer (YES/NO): YES